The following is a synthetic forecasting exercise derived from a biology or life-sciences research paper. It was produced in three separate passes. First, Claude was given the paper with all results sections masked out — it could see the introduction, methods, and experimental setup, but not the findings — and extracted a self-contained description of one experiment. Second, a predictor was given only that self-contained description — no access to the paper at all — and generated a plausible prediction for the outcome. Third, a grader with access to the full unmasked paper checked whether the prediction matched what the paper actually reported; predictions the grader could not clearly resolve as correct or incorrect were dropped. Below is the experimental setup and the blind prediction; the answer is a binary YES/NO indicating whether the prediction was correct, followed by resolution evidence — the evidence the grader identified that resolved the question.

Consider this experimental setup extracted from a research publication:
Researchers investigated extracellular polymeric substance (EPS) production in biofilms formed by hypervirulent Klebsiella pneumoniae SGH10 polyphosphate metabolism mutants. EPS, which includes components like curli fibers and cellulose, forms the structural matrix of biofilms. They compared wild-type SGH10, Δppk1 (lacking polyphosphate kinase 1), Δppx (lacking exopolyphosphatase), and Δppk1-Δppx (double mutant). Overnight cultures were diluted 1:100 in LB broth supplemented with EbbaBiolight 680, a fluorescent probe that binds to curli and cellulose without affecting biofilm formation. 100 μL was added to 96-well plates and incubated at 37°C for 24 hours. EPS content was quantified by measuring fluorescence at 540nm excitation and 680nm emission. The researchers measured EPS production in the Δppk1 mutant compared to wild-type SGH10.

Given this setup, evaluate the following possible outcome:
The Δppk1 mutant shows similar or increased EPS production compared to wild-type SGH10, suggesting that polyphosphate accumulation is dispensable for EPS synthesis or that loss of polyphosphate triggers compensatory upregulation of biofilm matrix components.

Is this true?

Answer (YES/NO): NO